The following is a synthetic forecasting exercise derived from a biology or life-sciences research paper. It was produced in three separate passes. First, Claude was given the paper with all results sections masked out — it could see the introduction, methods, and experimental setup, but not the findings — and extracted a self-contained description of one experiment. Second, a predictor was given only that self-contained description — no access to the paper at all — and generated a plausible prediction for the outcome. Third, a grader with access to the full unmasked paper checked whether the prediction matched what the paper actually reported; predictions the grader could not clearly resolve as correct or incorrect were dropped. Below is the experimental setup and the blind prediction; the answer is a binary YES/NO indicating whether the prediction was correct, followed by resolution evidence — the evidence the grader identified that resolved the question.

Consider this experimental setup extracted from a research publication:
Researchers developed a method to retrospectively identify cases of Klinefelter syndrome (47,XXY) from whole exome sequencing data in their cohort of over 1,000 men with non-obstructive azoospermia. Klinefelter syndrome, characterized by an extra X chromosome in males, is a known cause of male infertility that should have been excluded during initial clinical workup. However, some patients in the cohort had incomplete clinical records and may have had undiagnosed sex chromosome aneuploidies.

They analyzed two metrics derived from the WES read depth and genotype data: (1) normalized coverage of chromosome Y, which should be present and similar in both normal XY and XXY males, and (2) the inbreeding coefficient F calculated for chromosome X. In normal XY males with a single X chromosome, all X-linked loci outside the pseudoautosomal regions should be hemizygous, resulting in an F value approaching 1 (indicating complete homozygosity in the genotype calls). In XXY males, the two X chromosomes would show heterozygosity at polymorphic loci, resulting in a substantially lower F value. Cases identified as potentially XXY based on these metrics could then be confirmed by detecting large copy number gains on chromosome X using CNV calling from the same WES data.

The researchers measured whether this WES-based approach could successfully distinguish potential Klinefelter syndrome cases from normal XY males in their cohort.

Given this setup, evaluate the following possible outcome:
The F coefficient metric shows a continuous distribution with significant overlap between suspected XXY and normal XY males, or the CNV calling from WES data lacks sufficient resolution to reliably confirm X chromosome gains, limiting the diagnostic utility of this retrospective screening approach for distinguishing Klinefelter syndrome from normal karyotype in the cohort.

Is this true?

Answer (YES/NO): NO